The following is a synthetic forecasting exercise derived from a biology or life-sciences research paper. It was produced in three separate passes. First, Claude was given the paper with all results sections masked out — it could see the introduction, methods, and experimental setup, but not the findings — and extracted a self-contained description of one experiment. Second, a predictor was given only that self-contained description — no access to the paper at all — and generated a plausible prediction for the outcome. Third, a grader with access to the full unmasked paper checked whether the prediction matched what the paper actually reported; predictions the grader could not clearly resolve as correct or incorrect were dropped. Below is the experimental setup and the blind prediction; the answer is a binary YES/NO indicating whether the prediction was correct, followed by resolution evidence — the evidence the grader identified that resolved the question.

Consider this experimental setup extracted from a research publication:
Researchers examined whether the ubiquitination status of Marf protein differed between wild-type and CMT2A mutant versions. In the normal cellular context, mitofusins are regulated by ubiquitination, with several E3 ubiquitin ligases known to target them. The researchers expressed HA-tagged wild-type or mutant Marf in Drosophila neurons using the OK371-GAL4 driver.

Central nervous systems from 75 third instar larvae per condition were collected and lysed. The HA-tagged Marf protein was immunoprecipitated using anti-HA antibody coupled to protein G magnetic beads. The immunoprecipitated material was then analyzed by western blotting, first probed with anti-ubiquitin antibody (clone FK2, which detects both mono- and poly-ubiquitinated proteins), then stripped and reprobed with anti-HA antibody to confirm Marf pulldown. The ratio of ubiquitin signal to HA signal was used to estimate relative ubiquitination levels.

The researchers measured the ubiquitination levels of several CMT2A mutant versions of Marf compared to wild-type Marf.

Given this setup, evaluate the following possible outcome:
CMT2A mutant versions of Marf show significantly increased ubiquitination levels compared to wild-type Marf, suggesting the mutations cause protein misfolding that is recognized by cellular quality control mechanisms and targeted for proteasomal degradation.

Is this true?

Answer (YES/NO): NO